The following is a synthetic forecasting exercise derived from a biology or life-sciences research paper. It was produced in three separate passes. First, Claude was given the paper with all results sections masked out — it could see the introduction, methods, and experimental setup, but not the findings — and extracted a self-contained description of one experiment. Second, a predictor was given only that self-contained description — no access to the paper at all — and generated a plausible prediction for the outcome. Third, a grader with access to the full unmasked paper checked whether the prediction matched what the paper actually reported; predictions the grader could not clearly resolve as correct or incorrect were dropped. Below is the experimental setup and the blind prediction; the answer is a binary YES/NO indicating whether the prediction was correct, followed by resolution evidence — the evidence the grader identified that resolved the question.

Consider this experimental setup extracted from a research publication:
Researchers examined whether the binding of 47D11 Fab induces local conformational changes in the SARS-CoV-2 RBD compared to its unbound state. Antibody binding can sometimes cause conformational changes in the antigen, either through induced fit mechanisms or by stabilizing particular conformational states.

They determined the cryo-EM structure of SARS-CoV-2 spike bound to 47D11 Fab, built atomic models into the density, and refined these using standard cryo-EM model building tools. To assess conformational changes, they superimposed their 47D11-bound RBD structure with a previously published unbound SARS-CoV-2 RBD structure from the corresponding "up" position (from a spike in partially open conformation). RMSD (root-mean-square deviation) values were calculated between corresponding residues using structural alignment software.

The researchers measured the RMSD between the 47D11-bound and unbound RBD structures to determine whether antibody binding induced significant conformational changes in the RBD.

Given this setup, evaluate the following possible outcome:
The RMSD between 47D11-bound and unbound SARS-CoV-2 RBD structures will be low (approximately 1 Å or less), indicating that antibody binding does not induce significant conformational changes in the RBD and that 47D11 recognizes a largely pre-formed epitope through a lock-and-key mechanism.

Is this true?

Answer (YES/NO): NO